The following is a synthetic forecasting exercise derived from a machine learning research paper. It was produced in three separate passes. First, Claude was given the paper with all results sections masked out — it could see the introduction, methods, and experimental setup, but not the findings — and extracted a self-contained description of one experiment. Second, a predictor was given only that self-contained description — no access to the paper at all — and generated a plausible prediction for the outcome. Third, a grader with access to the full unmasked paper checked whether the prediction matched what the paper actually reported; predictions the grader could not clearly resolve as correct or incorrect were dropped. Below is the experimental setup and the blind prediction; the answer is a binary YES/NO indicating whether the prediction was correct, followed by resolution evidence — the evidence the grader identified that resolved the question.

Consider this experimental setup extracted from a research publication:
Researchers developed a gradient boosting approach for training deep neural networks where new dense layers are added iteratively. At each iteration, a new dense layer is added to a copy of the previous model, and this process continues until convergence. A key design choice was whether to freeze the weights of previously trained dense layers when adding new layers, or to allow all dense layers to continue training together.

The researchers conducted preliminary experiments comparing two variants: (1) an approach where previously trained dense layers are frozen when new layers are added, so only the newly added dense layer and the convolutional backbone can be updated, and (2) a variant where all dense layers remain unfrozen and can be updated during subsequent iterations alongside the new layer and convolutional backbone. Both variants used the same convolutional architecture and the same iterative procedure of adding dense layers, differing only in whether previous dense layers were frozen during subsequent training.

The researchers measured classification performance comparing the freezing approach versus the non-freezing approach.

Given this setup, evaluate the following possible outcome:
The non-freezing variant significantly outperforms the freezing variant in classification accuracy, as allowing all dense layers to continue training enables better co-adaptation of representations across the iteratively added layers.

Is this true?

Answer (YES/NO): NO